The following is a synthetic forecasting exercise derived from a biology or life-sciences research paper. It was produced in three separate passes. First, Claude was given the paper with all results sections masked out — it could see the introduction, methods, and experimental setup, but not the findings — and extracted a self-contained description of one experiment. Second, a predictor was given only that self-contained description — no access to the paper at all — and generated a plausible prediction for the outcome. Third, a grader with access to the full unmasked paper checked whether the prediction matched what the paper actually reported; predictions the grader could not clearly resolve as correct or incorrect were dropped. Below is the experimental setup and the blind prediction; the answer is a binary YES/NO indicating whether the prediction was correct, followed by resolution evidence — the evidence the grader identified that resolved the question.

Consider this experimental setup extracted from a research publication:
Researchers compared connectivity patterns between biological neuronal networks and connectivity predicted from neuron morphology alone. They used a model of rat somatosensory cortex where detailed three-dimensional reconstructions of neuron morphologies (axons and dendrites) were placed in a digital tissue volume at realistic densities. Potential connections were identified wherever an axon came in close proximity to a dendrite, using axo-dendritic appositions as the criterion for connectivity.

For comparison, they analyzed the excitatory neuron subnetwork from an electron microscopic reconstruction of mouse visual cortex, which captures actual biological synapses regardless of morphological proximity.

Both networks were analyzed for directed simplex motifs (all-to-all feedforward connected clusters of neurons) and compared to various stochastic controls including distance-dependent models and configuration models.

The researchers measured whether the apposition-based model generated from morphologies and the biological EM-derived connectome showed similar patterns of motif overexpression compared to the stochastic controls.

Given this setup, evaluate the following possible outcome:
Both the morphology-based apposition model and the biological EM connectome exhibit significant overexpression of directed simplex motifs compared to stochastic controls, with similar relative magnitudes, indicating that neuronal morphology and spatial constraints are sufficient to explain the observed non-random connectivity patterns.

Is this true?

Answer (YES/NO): NO